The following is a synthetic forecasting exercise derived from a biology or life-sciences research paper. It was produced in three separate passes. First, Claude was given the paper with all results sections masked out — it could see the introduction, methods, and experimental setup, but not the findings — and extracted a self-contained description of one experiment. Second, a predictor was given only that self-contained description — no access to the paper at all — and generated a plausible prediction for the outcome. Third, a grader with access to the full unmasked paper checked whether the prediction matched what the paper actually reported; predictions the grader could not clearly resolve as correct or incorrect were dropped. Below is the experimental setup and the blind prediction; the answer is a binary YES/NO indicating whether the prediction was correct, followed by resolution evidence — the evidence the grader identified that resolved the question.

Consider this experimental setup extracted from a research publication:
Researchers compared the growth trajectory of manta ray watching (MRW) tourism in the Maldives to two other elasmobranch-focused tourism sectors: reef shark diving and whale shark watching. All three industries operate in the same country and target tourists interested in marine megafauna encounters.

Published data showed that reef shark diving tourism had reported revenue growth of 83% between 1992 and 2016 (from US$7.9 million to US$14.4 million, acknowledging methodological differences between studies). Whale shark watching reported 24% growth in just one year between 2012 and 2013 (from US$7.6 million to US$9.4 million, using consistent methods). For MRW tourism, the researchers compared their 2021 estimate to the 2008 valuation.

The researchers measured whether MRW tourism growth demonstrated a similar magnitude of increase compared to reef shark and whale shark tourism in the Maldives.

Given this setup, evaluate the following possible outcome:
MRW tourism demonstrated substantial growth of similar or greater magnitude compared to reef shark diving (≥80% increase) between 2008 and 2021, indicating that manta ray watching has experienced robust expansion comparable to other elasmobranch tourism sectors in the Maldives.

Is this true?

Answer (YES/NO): NO